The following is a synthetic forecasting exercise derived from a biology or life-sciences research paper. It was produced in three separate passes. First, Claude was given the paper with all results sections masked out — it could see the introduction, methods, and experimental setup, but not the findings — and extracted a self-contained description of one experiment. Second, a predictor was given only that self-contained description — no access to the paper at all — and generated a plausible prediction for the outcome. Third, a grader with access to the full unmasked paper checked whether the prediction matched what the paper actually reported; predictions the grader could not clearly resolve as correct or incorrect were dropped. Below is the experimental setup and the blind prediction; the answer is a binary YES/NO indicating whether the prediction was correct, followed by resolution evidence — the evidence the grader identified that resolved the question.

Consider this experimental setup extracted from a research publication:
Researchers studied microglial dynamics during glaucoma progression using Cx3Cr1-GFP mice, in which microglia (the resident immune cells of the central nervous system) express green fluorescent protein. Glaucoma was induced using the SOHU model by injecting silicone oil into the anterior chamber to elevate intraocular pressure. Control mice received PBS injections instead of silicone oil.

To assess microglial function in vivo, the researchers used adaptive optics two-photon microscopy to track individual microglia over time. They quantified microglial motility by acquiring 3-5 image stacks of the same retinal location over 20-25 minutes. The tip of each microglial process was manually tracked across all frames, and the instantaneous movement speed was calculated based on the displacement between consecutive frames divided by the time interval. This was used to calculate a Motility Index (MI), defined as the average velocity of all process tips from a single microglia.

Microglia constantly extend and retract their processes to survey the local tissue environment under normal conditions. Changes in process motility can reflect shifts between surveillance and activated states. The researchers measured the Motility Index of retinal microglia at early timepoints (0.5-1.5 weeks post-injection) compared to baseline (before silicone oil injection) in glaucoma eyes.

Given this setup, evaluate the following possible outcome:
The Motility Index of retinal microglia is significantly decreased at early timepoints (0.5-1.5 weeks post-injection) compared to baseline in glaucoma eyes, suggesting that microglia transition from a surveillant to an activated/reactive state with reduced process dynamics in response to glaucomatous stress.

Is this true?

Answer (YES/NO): NO